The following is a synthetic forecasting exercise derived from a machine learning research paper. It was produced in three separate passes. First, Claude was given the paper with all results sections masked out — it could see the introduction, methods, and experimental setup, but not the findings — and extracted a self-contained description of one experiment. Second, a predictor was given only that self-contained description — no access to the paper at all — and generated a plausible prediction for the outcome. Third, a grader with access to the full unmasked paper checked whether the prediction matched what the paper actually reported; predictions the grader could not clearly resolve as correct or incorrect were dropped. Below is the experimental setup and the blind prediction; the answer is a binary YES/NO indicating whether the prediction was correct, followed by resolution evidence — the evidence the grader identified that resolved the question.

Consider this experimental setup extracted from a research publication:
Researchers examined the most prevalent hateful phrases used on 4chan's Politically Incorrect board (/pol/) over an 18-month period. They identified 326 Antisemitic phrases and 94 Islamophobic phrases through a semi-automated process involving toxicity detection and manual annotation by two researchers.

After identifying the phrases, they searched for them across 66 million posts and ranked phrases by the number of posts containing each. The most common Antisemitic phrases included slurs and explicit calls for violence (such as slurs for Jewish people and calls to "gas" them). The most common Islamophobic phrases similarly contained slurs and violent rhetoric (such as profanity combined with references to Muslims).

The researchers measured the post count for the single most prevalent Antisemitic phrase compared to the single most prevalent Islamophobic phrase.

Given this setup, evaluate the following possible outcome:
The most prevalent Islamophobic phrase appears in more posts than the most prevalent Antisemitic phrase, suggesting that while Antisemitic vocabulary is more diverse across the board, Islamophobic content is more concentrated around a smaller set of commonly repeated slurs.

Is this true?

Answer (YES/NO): NO